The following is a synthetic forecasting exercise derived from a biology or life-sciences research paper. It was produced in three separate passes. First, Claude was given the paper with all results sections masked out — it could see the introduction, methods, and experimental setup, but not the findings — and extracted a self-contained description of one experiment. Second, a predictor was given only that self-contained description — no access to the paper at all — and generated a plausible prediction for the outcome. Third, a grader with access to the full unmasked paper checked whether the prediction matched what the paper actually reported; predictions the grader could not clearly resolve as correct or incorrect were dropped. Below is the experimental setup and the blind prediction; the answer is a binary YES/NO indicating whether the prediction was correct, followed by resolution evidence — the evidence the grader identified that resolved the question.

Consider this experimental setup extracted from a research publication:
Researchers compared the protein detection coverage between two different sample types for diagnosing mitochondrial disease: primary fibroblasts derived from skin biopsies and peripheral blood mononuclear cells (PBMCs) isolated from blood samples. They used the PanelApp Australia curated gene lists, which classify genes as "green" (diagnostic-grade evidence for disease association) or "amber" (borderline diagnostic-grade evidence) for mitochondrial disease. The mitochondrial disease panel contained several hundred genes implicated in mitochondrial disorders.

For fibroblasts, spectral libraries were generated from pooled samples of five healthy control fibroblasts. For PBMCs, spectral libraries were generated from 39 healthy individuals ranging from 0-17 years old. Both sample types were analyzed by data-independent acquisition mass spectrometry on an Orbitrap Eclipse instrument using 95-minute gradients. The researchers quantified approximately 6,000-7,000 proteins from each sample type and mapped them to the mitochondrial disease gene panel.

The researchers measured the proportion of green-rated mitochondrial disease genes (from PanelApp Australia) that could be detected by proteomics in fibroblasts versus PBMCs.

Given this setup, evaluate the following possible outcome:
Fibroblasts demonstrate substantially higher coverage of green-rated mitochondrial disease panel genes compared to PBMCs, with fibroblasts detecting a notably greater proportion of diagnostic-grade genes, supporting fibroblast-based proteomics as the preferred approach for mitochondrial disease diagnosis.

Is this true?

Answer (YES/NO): NO